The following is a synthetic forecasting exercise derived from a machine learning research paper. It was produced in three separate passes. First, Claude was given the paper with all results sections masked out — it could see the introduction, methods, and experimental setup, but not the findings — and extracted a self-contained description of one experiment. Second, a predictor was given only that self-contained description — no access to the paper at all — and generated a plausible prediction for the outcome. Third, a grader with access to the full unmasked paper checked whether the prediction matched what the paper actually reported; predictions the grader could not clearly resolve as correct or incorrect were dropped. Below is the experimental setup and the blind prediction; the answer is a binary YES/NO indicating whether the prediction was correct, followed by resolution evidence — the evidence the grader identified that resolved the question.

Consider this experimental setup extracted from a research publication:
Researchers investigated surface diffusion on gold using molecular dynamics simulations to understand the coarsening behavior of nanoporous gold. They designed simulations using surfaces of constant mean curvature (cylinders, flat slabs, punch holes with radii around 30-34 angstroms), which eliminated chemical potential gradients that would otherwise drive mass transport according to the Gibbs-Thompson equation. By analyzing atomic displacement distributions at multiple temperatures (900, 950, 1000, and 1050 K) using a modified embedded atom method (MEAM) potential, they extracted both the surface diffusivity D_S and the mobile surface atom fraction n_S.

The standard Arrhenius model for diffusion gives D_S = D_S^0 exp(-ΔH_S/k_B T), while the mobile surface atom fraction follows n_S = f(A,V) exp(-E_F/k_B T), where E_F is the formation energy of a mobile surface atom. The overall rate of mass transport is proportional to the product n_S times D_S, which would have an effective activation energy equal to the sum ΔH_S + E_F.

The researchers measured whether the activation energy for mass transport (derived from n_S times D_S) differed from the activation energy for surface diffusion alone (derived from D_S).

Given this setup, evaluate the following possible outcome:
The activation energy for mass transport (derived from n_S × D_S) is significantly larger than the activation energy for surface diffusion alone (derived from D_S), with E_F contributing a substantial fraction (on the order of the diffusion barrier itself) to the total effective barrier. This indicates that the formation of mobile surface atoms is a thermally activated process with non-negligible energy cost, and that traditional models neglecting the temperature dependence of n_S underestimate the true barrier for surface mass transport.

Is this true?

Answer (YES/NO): YES